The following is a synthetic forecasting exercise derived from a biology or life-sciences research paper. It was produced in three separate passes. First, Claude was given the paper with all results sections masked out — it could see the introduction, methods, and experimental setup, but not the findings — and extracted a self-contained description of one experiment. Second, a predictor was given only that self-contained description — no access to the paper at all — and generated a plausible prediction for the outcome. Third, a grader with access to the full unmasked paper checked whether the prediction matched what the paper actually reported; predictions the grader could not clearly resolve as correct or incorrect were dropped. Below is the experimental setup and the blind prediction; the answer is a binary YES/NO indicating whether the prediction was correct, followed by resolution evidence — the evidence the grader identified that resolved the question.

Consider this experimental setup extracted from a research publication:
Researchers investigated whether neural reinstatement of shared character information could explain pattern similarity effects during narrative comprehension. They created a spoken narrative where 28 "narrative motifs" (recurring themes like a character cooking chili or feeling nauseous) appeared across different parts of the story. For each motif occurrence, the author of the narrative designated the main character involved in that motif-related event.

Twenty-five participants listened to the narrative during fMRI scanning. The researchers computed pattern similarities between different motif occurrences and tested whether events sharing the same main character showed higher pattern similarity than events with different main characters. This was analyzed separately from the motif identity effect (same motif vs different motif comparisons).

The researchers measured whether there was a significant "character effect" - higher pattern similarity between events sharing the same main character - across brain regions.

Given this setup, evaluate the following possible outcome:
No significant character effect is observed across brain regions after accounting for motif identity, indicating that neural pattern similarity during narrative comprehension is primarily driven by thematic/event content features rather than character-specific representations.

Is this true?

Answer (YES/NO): YES